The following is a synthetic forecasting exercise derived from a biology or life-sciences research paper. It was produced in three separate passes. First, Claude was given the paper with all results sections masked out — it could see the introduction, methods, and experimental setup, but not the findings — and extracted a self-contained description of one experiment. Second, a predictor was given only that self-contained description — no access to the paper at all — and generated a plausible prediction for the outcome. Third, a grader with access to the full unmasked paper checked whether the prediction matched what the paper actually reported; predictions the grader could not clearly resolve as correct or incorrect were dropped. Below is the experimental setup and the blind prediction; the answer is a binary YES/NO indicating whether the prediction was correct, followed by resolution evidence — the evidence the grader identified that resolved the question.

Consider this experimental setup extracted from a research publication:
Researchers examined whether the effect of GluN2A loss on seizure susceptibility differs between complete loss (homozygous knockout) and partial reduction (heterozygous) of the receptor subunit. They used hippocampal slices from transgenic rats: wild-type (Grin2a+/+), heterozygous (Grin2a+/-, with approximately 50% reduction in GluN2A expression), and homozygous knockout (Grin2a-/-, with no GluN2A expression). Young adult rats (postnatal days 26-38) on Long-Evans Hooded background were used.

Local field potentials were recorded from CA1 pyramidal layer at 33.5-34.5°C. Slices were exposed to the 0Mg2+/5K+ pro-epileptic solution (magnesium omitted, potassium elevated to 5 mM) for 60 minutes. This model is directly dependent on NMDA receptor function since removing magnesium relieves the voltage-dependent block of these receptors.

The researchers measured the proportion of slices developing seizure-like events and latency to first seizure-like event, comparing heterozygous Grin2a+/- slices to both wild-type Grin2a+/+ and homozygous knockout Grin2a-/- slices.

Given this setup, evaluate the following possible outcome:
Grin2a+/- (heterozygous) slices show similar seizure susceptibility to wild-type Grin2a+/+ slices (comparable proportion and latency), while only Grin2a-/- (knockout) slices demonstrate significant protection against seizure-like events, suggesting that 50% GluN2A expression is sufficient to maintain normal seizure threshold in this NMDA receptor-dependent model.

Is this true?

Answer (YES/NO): NO